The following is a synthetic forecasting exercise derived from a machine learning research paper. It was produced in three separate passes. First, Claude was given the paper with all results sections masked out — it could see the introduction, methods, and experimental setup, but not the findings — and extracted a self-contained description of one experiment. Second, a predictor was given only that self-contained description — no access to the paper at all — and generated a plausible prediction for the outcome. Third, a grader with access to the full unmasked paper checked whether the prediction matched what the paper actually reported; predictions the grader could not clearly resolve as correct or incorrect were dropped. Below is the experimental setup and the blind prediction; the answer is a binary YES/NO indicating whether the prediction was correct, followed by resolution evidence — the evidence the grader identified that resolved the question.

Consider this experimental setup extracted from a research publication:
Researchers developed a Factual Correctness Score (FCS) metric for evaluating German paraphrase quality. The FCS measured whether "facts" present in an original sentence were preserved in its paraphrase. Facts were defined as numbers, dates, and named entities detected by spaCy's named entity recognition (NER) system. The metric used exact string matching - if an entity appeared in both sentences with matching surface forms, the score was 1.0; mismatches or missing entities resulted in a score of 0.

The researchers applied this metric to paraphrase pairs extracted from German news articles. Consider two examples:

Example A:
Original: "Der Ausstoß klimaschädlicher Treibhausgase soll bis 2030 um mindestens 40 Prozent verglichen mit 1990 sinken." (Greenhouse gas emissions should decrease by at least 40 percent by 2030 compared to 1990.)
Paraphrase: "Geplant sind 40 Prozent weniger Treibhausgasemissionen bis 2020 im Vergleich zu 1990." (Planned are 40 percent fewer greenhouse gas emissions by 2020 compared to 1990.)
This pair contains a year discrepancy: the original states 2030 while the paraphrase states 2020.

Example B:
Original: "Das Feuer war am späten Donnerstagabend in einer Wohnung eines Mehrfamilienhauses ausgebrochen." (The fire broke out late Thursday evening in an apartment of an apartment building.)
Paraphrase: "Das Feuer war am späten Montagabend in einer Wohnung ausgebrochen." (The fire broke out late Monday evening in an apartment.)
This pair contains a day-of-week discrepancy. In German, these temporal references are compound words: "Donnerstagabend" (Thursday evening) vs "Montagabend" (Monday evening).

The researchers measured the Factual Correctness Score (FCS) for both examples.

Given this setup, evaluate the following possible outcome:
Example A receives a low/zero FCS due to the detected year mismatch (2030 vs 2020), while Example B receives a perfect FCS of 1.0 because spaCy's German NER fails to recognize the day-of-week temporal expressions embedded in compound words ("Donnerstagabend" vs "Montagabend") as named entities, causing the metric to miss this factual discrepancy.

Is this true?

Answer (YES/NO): YES